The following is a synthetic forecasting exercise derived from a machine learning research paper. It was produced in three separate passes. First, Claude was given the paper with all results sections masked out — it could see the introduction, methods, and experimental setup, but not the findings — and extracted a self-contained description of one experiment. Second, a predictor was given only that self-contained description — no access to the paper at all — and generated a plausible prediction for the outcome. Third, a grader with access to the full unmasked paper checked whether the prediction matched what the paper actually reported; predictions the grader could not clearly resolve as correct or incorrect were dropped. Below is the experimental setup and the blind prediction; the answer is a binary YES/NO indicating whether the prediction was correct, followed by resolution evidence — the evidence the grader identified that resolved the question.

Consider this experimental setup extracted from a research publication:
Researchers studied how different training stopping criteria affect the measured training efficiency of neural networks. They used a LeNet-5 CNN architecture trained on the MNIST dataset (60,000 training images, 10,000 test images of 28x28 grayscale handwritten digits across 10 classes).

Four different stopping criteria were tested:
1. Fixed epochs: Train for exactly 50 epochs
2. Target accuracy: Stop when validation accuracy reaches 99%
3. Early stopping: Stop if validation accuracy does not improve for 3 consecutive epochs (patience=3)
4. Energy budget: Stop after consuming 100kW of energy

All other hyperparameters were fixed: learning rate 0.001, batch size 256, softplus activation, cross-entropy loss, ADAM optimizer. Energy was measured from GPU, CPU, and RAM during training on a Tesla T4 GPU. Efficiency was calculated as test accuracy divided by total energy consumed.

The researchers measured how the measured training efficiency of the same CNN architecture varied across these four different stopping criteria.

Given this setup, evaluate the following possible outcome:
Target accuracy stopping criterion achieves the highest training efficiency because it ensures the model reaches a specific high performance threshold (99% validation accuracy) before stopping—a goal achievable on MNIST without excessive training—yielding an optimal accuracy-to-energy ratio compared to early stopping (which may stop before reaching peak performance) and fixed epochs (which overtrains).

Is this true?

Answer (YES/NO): YES